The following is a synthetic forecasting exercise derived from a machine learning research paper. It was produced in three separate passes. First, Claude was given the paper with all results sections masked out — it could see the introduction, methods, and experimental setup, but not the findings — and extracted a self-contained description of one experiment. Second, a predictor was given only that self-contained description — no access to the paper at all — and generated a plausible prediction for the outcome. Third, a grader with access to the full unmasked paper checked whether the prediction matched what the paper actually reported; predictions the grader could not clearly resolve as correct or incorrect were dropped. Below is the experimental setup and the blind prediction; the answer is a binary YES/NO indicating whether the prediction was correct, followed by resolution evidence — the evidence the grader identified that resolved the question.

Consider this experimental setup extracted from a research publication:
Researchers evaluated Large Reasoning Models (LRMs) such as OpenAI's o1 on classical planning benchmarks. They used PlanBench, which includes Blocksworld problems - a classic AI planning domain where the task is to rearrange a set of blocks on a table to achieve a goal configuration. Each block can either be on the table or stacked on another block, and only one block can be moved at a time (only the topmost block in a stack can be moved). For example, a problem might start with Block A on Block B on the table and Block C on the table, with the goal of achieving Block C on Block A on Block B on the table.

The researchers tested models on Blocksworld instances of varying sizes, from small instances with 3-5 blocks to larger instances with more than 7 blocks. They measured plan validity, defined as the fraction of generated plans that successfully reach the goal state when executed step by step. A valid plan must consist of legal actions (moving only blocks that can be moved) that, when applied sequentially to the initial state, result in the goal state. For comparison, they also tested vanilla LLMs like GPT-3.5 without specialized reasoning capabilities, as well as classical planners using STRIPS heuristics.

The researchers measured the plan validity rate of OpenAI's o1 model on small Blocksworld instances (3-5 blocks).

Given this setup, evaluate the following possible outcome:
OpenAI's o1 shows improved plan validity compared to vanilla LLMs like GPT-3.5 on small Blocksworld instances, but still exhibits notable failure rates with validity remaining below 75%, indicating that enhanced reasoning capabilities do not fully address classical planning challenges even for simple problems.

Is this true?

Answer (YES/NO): YES